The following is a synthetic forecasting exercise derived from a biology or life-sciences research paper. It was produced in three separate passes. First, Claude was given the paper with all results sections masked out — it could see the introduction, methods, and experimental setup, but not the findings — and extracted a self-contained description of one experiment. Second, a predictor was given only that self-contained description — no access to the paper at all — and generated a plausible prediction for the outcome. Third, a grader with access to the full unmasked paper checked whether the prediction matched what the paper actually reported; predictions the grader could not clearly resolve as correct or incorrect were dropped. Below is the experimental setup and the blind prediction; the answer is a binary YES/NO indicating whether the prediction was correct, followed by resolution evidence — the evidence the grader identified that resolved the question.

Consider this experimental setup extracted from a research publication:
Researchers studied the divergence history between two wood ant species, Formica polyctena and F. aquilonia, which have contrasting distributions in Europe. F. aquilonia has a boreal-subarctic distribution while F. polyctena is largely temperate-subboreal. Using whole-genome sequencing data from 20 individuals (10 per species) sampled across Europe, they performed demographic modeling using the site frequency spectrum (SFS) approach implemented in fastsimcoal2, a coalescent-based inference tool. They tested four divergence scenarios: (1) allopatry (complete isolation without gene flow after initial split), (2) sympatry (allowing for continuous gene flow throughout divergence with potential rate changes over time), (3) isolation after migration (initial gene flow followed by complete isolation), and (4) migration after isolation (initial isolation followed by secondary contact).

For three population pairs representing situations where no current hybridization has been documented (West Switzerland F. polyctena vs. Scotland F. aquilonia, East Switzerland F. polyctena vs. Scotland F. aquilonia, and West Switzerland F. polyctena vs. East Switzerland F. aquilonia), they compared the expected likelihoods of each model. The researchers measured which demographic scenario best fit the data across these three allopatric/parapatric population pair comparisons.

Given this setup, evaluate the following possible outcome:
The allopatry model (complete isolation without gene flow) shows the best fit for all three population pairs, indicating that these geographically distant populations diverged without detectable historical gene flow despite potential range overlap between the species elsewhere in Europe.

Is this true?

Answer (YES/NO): NO